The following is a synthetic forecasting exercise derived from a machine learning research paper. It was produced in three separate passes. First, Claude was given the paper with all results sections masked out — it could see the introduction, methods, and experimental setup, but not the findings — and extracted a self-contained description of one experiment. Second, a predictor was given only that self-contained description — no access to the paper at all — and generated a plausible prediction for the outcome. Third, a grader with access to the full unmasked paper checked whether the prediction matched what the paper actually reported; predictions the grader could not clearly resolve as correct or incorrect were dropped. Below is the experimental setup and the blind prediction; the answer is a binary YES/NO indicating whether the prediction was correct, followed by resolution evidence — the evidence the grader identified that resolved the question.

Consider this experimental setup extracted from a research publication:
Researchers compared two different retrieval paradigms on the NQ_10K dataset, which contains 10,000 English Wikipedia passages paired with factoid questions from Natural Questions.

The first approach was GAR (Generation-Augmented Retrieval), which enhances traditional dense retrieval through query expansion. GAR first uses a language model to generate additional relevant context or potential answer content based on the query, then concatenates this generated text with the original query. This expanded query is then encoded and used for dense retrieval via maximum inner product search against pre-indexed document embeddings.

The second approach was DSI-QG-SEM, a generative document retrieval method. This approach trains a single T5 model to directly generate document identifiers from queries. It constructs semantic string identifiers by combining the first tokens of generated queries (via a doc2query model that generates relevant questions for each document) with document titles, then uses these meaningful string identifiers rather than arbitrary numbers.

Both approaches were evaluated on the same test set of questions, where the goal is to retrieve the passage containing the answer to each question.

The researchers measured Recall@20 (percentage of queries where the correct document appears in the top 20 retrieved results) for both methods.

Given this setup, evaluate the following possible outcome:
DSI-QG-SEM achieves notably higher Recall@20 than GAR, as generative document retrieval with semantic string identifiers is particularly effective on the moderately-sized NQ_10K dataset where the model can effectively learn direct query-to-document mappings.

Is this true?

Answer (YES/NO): YES